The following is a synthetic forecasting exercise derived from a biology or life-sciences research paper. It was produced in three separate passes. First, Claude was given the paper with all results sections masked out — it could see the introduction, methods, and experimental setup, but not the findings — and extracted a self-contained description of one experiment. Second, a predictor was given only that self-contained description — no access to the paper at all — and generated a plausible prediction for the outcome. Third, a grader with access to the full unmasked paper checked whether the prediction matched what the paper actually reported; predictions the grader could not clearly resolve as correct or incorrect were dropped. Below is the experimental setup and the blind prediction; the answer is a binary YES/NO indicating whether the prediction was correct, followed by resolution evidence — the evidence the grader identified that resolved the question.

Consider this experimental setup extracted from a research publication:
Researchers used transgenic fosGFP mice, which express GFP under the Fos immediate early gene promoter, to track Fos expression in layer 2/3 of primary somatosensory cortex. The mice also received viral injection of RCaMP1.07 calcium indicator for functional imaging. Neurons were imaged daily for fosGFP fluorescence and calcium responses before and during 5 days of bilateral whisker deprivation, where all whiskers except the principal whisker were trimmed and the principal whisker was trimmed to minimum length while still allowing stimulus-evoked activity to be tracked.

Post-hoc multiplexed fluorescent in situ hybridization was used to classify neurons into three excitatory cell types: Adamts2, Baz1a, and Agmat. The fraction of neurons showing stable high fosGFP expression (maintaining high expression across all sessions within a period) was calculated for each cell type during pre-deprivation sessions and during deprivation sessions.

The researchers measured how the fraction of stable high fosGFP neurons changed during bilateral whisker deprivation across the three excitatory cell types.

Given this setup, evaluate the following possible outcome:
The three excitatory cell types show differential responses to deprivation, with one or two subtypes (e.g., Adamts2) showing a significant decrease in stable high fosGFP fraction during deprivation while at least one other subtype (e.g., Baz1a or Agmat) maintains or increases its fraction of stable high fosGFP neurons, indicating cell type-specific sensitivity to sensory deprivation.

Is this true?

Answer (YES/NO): YES